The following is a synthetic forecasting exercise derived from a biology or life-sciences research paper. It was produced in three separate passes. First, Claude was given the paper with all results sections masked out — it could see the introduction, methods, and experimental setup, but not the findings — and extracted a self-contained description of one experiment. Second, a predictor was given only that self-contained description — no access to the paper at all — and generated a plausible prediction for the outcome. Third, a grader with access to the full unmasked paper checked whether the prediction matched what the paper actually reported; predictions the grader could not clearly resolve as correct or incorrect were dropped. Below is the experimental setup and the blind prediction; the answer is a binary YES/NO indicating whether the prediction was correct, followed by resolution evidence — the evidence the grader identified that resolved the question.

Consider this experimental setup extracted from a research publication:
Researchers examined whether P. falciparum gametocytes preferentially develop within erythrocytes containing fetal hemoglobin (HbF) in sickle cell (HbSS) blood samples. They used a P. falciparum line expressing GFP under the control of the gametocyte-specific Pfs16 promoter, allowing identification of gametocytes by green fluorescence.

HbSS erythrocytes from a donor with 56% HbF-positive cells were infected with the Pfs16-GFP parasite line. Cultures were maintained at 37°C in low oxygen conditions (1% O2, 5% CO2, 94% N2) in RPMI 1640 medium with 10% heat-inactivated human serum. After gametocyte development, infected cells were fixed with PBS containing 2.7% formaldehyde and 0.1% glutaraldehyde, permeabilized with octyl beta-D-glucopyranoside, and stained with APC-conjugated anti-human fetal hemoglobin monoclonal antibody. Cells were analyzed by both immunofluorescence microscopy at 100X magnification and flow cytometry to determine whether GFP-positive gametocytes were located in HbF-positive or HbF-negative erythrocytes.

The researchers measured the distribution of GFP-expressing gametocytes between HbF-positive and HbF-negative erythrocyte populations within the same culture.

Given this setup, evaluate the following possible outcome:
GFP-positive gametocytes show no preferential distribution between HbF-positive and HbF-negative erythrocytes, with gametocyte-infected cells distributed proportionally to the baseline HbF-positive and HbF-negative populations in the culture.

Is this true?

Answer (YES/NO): NO